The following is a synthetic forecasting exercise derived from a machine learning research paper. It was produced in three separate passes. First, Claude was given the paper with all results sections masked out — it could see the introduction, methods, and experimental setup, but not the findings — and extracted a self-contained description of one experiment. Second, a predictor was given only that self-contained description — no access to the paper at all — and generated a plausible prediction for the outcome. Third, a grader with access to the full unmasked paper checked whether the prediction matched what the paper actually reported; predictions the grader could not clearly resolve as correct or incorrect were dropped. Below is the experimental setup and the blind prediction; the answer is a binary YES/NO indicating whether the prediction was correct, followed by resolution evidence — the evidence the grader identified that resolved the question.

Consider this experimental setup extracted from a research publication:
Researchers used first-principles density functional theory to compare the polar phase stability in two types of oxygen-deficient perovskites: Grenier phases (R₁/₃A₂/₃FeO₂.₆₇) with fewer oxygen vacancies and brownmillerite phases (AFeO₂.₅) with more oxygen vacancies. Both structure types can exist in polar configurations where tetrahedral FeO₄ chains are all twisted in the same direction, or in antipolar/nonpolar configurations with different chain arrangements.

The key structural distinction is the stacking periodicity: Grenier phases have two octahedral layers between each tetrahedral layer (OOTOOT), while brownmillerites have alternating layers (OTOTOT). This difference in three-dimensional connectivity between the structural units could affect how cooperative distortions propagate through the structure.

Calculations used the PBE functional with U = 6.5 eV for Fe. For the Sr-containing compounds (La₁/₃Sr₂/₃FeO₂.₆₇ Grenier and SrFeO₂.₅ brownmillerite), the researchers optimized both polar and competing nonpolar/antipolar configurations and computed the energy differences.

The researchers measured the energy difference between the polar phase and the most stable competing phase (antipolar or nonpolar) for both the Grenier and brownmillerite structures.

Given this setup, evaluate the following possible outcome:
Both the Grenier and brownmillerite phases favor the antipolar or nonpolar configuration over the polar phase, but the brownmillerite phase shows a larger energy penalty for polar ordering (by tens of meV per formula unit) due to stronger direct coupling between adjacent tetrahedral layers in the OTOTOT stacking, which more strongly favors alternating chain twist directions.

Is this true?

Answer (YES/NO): NO